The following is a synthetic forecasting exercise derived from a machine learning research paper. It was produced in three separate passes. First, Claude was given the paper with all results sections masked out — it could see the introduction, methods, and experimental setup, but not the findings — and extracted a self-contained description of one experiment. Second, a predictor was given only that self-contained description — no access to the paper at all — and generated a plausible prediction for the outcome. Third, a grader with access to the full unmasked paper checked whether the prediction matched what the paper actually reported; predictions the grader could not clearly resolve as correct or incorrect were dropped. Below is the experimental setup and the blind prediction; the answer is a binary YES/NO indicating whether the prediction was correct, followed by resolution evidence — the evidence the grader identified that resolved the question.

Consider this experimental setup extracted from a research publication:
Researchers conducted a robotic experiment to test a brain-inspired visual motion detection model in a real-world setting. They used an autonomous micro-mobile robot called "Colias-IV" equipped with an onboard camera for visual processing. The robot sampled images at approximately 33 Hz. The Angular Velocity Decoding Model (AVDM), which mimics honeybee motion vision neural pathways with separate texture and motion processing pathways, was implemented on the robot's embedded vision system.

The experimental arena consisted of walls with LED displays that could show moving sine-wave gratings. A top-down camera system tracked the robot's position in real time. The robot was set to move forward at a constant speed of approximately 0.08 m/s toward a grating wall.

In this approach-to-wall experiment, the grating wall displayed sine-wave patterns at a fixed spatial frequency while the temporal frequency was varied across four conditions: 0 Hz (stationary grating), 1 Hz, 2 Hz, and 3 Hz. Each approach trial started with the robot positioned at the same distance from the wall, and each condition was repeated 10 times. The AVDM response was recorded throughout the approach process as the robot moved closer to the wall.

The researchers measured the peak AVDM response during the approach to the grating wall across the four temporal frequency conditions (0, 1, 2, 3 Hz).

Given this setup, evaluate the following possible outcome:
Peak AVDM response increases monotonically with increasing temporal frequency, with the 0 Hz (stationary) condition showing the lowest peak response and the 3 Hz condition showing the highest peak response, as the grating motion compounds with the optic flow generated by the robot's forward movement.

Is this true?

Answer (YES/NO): YES